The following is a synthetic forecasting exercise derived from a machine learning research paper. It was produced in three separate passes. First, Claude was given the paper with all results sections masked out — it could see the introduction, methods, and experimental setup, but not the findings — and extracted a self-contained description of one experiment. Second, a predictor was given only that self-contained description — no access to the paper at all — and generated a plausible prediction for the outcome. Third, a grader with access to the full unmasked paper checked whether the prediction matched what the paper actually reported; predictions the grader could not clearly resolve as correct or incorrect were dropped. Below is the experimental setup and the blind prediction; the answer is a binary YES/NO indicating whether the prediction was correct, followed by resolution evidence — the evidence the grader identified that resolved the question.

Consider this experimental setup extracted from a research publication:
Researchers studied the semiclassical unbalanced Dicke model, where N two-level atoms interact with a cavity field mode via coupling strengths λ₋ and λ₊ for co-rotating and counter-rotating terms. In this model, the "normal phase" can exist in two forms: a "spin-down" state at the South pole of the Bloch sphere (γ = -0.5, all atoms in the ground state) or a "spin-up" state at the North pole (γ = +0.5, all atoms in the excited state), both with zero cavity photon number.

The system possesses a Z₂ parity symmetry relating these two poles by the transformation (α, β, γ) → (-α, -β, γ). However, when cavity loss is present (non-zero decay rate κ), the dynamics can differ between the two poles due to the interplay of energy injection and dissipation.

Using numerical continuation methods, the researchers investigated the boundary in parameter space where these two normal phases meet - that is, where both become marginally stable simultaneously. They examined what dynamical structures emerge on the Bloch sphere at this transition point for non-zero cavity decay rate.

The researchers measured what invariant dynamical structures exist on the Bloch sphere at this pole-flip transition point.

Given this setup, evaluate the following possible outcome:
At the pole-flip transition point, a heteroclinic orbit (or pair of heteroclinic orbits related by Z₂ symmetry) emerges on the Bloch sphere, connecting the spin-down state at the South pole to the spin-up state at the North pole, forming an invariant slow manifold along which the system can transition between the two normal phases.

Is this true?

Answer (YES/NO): NO